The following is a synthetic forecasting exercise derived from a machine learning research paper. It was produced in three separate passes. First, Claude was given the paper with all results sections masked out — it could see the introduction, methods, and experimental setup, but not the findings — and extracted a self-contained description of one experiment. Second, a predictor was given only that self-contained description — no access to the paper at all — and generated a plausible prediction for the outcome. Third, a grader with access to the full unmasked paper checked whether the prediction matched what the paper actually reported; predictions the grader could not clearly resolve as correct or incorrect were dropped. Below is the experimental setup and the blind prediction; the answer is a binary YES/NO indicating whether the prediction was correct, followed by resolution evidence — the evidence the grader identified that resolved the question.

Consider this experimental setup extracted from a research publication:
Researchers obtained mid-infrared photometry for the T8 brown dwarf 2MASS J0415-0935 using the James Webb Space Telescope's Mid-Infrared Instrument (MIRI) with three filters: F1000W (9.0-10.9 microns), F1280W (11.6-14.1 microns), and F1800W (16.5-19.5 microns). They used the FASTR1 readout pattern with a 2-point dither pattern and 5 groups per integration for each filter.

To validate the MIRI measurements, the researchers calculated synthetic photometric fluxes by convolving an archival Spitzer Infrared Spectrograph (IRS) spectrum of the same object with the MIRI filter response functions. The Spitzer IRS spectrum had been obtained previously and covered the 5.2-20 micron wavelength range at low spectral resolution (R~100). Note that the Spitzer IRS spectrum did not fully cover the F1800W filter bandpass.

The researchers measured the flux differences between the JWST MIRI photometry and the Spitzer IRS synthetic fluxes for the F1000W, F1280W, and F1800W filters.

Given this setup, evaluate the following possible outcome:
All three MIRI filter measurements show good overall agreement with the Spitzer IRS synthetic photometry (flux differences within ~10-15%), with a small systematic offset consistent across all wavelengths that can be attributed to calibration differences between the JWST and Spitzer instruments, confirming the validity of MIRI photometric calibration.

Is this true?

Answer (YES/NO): NO